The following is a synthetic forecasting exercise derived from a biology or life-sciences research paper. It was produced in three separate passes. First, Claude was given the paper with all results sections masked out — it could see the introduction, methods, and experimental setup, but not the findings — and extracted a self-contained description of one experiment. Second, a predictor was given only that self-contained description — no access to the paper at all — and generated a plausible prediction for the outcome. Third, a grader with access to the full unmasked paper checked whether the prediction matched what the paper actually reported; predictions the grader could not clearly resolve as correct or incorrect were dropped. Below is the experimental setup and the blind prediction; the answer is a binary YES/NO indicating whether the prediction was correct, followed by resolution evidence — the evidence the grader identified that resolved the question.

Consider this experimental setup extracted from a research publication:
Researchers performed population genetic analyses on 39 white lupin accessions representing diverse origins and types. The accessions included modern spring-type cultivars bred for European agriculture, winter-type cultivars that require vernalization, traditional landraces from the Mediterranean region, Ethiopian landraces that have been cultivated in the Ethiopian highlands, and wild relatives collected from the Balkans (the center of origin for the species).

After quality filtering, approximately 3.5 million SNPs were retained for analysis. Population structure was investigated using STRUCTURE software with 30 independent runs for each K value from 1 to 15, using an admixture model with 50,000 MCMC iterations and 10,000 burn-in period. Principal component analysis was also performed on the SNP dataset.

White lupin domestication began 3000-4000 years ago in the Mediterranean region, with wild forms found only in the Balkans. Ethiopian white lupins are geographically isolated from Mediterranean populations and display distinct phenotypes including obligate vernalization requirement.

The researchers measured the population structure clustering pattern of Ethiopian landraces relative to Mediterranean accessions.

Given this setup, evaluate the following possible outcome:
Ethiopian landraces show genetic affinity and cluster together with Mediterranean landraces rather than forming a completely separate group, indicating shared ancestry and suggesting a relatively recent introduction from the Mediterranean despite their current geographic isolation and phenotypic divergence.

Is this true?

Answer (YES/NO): NO